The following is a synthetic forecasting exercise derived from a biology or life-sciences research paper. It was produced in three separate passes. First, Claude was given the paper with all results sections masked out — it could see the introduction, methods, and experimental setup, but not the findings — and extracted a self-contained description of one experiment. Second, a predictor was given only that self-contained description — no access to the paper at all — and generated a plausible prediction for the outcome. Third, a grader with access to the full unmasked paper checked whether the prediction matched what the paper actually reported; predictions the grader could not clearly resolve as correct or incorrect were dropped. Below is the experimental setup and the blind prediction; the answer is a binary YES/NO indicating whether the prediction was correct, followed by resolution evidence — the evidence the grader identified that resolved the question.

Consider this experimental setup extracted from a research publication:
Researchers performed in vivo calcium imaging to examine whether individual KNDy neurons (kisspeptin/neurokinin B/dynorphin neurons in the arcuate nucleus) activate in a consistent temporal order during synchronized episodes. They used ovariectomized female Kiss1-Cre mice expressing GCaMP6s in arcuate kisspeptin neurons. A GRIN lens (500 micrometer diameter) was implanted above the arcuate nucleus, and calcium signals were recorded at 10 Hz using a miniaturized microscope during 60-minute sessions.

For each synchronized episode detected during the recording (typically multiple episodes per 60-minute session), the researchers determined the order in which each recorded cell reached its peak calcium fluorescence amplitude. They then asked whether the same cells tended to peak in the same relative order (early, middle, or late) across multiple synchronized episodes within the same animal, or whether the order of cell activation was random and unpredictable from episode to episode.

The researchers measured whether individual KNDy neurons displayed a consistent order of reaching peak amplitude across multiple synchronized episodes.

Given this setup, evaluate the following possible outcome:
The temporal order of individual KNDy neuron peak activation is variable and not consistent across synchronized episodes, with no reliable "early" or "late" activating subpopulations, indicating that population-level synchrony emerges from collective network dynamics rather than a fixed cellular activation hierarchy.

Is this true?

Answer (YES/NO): NO